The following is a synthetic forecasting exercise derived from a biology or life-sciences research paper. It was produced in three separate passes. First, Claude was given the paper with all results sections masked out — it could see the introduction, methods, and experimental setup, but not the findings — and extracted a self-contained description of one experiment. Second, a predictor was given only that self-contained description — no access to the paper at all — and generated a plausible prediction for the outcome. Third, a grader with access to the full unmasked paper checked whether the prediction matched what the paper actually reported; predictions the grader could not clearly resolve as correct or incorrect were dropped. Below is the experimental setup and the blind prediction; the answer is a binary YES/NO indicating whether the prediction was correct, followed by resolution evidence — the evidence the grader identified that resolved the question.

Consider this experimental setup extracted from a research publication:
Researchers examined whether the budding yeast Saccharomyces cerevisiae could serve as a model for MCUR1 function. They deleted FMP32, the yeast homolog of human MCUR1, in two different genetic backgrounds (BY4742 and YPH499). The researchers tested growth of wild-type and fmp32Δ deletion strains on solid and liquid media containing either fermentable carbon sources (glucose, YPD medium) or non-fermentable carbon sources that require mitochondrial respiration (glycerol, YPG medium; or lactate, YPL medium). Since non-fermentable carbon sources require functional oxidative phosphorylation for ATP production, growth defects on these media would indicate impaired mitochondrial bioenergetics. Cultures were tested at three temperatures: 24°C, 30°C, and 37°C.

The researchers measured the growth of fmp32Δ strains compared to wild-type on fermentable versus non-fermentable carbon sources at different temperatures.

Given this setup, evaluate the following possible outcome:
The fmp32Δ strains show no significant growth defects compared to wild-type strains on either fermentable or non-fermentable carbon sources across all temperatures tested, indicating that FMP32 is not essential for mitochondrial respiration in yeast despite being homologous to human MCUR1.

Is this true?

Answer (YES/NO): YES